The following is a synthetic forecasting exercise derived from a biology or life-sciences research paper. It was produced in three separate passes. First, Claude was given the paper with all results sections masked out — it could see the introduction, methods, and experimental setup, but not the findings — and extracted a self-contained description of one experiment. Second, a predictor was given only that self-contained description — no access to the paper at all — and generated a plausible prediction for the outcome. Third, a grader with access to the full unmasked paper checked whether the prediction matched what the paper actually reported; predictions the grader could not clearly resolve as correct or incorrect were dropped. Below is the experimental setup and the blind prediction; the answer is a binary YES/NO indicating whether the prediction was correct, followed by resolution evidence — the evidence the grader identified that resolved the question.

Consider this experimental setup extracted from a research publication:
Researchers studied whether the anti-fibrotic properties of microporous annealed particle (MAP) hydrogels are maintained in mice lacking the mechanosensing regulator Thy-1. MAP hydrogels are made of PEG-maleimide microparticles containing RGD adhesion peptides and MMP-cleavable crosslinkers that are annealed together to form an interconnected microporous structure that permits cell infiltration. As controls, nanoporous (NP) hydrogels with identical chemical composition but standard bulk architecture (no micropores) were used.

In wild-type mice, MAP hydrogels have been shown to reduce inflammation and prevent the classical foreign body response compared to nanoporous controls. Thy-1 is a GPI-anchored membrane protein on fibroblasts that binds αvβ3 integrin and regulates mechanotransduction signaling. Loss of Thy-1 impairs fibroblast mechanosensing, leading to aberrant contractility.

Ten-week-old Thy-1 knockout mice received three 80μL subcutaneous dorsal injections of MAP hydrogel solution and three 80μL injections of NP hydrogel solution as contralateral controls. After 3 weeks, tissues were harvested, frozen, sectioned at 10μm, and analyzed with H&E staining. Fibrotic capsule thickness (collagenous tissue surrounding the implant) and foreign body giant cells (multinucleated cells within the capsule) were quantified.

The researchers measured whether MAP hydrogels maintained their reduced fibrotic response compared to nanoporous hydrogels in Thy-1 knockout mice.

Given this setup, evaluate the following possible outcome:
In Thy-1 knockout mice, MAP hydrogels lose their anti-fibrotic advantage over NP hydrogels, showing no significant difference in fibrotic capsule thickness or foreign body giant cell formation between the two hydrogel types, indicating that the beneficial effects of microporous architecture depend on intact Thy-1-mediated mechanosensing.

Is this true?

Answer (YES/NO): YES